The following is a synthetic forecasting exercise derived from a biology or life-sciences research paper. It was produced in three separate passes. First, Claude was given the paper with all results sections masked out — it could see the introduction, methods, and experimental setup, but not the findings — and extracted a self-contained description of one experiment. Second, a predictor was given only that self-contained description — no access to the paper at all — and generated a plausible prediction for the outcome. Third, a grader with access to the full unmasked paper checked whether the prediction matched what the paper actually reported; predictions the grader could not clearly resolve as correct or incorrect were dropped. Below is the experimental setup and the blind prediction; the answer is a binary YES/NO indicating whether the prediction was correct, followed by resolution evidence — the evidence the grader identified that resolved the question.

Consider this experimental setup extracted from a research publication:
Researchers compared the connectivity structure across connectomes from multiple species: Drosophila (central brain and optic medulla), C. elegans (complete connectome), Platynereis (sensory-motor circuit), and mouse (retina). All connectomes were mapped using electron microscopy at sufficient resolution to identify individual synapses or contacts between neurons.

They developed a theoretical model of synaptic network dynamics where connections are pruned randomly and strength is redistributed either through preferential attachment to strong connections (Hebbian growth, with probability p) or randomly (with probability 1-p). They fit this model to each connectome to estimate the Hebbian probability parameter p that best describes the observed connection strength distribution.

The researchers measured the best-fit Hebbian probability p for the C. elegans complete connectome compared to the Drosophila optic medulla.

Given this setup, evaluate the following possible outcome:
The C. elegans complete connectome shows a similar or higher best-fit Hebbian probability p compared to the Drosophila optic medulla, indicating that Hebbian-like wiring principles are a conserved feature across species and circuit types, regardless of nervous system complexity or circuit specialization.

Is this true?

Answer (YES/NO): NO